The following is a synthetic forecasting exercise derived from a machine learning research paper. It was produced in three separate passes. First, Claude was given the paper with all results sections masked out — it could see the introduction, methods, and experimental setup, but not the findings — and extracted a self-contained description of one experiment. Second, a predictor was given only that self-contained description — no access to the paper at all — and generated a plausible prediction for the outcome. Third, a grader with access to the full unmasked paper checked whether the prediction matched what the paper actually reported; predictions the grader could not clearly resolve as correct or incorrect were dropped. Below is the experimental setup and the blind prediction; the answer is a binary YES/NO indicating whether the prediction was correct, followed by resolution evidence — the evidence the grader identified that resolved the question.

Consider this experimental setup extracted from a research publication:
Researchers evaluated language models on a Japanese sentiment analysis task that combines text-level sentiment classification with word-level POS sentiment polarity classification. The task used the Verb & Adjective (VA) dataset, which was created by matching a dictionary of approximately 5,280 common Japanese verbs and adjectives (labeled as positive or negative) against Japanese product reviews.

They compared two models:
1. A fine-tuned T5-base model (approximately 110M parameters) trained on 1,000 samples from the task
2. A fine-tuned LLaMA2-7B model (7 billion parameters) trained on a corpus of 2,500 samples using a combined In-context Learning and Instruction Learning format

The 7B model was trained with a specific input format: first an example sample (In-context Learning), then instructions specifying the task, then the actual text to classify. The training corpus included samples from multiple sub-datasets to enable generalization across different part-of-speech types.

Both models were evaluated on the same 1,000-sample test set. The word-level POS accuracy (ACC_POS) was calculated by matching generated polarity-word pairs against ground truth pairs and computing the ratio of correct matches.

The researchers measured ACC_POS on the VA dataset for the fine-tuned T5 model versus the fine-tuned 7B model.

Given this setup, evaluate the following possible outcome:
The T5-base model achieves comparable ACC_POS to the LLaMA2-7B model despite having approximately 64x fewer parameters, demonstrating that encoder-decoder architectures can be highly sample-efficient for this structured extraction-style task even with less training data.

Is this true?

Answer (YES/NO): NO